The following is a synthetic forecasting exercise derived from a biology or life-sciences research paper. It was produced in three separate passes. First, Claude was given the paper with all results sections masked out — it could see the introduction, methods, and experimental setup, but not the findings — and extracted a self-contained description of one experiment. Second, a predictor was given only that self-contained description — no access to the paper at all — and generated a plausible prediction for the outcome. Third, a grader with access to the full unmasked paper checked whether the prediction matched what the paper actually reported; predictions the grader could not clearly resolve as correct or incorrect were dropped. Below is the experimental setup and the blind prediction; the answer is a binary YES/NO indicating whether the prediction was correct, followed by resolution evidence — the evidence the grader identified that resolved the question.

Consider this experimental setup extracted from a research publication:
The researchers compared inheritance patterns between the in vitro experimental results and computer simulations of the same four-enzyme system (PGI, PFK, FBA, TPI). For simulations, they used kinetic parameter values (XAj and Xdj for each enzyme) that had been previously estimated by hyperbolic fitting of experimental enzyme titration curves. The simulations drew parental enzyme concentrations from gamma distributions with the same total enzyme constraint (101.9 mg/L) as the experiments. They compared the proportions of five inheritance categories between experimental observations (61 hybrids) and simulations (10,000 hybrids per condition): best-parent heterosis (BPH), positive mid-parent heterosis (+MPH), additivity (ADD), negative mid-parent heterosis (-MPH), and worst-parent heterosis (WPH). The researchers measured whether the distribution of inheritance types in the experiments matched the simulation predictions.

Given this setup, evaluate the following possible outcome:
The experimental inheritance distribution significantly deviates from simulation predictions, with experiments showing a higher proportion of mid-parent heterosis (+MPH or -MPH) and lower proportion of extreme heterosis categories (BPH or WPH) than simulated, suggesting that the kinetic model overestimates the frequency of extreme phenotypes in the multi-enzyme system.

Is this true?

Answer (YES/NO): NO